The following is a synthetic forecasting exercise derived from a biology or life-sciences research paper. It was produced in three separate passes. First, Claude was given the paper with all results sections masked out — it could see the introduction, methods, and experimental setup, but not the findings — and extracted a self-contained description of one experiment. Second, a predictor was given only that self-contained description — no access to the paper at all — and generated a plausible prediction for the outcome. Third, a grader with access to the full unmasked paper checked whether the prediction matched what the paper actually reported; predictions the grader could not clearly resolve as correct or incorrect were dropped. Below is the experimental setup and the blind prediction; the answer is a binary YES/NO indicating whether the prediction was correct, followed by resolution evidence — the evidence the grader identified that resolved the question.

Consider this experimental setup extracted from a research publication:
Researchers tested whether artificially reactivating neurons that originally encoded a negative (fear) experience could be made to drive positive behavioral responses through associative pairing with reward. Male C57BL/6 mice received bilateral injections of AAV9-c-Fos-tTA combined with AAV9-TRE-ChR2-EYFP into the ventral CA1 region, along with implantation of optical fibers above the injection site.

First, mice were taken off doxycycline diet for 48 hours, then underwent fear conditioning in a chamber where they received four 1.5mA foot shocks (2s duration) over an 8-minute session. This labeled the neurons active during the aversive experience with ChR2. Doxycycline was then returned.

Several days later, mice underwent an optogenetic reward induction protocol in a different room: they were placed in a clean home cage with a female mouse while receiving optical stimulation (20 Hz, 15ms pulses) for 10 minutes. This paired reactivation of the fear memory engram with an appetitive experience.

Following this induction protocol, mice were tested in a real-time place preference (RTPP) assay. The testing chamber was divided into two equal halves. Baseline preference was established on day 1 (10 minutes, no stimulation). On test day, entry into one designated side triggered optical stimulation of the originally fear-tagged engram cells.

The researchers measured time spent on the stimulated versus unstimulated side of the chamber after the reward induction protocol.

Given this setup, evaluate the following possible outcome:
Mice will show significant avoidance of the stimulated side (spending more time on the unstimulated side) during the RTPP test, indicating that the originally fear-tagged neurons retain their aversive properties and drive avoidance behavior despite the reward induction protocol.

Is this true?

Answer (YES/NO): NO